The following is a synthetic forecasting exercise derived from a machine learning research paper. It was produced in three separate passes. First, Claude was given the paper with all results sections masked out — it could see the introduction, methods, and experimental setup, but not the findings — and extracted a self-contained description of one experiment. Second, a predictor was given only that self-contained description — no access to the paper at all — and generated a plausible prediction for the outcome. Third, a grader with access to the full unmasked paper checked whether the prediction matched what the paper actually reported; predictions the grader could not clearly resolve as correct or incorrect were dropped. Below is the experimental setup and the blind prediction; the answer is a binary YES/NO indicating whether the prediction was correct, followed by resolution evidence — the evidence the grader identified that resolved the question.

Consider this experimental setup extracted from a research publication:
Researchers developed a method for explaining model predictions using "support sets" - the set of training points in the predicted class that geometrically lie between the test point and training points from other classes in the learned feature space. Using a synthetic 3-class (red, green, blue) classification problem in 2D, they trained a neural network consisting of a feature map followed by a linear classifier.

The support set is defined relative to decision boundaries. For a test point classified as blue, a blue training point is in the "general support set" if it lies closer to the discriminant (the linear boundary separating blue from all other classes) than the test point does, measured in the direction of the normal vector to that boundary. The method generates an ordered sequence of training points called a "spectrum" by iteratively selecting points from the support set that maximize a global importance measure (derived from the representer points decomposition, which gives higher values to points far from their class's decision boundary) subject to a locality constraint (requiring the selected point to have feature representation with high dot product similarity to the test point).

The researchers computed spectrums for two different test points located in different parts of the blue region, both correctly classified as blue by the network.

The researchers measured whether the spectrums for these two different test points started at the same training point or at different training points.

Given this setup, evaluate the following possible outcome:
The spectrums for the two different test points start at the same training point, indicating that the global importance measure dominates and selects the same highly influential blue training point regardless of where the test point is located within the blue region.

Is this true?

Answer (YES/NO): YES